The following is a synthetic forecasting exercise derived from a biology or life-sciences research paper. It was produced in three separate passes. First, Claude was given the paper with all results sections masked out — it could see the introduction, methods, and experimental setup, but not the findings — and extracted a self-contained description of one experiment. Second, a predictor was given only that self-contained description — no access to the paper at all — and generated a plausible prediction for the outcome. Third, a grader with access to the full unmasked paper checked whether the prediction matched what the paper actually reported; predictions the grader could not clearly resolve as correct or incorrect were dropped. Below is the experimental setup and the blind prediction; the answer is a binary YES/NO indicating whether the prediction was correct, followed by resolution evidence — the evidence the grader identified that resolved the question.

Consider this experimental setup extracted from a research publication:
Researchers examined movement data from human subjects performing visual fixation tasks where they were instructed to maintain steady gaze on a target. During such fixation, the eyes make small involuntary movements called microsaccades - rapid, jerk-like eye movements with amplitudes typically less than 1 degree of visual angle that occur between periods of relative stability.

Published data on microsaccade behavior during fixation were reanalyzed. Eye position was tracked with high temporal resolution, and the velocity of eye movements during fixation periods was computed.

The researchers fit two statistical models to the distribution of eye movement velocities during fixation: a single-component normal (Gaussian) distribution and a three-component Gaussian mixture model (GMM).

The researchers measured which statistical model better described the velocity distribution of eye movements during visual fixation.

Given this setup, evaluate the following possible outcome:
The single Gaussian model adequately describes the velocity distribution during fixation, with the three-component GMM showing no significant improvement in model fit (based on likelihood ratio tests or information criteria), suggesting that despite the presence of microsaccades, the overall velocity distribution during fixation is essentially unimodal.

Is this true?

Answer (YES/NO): NO